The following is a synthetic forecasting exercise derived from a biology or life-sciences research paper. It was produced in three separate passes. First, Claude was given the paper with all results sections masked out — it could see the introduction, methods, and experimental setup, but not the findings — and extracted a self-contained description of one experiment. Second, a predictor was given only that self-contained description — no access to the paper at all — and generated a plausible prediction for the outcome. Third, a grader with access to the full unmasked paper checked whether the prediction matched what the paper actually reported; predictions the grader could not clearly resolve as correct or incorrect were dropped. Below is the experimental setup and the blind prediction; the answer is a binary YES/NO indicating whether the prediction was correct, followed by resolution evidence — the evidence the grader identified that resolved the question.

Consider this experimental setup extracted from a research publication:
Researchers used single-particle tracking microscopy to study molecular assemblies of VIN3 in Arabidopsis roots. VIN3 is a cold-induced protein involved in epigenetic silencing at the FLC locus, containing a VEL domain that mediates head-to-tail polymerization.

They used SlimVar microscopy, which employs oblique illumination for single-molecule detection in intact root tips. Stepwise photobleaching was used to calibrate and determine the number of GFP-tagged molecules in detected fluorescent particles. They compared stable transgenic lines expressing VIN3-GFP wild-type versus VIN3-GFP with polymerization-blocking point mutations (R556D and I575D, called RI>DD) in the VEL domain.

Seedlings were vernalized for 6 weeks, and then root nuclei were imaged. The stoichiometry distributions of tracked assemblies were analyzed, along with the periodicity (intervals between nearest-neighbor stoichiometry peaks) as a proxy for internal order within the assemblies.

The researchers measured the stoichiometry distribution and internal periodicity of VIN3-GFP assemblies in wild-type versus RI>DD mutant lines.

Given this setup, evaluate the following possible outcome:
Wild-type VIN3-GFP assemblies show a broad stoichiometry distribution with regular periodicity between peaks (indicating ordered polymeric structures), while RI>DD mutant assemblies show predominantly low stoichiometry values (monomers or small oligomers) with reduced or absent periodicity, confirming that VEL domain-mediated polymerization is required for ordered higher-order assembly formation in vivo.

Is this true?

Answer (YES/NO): YES